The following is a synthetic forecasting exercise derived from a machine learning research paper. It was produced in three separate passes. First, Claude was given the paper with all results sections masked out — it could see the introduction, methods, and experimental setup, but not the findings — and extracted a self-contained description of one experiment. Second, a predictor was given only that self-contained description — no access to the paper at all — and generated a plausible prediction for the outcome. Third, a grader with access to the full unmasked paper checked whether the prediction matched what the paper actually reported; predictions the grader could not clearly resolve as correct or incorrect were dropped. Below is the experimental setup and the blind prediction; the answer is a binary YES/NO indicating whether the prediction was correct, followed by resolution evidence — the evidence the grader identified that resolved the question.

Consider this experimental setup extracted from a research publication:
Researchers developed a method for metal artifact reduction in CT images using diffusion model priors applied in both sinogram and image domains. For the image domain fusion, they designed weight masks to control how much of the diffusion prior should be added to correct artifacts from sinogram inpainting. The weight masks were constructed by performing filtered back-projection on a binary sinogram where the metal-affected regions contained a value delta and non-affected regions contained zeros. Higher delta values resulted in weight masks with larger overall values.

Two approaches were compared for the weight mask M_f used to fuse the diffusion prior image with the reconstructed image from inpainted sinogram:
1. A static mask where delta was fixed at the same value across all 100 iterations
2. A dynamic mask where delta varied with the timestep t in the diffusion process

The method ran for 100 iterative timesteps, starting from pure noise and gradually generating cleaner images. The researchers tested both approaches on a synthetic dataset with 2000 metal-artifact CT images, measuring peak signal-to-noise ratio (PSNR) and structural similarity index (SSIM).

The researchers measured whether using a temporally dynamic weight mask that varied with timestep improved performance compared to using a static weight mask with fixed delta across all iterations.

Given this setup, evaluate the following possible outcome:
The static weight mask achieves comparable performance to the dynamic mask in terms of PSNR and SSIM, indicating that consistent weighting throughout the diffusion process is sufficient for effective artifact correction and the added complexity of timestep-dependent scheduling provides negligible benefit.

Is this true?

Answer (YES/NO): NO